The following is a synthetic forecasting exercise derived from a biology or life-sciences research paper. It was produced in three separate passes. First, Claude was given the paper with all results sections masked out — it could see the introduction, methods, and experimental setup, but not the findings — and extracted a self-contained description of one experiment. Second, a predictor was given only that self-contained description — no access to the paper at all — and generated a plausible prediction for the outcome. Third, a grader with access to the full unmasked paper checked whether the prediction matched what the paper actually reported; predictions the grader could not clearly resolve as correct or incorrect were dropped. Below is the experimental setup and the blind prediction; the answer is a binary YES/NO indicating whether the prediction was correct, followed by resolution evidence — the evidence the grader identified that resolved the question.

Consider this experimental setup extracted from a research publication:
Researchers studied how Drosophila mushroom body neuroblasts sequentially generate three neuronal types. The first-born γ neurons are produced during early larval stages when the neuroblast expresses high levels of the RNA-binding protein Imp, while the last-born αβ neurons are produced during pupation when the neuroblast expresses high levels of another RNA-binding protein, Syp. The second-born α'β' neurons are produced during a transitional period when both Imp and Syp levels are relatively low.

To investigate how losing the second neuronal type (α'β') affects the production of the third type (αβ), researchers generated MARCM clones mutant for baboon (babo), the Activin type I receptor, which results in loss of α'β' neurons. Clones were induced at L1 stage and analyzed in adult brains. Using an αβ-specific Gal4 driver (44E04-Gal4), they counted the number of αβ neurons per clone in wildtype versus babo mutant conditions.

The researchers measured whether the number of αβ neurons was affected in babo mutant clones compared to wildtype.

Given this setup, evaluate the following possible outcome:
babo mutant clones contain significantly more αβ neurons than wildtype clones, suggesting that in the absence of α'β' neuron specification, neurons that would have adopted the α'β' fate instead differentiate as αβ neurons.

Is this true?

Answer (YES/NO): NO